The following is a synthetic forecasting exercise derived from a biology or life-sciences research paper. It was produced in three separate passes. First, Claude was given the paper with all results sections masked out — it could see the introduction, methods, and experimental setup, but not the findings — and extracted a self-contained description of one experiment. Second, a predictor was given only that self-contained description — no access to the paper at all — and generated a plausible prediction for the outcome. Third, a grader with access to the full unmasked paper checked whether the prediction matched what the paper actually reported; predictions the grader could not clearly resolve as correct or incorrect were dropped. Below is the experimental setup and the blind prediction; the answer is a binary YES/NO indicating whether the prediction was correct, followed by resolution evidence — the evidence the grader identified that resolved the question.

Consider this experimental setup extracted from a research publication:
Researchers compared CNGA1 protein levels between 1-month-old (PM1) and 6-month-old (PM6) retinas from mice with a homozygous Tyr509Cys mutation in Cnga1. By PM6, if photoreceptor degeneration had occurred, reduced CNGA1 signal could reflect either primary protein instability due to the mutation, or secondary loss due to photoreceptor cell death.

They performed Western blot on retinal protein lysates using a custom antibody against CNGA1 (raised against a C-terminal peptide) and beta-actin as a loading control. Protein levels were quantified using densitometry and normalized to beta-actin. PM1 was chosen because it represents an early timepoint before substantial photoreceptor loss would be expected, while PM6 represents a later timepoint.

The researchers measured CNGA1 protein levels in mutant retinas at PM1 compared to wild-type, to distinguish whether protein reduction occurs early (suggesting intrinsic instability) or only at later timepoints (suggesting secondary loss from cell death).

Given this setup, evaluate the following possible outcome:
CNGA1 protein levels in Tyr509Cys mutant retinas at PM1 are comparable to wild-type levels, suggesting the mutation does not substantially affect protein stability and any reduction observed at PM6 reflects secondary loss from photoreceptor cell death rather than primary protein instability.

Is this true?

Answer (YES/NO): NO